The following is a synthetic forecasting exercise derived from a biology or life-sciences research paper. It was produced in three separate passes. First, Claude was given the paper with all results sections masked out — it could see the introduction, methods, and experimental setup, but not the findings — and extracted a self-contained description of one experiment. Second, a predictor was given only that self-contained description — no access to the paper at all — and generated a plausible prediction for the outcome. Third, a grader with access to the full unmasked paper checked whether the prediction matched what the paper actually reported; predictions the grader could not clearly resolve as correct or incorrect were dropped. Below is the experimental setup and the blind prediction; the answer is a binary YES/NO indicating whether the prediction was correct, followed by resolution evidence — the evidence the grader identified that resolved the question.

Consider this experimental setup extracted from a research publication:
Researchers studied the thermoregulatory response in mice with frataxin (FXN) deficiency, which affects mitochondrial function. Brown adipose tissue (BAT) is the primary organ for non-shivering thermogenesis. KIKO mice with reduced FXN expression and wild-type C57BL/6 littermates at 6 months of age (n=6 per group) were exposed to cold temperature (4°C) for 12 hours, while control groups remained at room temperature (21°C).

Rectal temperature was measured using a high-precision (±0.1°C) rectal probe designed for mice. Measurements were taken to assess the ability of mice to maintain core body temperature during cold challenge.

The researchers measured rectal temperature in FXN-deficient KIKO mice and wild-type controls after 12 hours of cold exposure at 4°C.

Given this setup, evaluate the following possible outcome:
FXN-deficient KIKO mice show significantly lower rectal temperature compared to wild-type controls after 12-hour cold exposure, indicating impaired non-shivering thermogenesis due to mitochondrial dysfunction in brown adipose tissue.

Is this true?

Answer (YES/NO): YES